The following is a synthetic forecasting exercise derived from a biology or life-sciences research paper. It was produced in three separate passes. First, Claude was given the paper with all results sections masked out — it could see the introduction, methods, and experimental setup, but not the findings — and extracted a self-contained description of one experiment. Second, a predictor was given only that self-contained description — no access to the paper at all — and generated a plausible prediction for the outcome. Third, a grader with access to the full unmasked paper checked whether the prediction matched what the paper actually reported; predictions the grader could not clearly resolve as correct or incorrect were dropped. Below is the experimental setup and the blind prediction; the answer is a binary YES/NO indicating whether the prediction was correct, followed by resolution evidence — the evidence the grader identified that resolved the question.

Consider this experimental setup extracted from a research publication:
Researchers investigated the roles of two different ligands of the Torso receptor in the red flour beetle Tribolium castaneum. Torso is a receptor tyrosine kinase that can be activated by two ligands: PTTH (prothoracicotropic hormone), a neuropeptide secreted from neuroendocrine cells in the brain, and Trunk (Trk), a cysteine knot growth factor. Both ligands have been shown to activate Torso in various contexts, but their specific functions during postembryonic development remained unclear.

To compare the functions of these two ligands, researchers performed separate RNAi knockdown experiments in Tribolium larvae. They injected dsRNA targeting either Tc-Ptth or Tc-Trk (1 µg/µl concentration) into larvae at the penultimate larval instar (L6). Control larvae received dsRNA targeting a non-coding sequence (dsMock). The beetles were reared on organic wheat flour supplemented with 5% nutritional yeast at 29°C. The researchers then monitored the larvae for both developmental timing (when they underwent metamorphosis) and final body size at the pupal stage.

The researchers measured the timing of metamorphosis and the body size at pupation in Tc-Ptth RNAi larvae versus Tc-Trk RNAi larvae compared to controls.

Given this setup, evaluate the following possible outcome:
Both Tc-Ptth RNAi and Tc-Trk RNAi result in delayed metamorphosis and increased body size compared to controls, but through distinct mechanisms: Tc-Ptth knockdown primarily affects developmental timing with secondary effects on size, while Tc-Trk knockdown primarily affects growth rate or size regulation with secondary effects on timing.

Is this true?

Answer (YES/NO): NO